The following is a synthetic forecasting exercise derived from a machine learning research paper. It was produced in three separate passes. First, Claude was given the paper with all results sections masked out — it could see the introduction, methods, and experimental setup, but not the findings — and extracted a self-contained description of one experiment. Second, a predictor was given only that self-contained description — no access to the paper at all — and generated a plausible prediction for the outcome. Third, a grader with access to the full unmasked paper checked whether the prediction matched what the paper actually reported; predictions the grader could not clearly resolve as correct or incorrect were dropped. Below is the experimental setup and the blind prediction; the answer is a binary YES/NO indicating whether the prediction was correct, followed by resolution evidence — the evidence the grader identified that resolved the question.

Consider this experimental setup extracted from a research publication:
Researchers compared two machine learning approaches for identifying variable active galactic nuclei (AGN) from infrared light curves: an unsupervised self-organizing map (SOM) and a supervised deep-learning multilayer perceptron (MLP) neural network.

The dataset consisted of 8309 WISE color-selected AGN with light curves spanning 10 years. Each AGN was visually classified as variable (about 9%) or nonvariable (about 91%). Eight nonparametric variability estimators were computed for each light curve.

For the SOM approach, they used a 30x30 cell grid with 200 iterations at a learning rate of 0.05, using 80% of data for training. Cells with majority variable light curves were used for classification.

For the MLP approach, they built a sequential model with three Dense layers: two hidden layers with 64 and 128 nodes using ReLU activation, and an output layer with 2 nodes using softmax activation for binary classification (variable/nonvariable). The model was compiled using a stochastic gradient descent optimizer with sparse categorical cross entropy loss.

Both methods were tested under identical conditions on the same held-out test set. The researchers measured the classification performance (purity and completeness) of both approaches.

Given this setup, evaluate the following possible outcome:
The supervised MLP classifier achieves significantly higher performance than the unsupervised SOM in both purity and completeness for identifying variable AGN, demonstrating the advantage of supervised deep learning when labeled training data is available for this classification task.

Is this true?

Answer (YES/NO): NO